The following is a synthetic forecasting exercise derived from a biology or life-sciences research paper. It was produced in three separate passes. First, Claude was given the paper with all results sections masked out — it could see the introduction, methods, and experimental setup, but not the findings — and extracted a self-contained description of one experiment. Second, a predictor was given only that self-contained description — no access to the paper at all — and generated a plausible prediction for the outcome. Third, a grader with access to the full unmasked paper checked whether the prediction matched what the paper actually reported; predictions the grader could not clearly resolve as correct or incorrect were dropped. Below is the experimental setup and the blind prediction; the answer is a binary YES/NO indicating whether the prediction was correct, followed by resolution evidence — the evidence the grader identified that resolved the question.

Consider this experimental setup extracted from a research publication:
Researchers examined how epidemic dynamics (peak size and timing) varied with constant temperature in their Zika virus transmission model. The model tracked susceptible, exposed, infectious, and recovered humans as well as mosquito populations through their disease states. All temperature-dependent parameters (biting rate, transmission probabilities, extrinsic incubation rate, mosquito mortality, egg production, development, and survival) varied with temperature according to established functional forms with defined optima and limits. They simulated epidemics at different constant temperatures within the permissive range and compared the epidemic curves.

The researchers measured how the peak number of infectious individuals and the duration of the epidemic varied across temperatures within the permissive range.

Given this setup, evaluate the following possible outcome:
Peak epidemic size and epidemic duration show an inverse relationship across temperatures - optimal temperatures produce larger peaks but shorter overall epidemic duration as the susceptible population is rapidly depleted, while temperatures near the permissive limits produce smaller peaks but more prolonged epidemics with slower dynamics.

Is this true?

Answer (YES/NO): YES